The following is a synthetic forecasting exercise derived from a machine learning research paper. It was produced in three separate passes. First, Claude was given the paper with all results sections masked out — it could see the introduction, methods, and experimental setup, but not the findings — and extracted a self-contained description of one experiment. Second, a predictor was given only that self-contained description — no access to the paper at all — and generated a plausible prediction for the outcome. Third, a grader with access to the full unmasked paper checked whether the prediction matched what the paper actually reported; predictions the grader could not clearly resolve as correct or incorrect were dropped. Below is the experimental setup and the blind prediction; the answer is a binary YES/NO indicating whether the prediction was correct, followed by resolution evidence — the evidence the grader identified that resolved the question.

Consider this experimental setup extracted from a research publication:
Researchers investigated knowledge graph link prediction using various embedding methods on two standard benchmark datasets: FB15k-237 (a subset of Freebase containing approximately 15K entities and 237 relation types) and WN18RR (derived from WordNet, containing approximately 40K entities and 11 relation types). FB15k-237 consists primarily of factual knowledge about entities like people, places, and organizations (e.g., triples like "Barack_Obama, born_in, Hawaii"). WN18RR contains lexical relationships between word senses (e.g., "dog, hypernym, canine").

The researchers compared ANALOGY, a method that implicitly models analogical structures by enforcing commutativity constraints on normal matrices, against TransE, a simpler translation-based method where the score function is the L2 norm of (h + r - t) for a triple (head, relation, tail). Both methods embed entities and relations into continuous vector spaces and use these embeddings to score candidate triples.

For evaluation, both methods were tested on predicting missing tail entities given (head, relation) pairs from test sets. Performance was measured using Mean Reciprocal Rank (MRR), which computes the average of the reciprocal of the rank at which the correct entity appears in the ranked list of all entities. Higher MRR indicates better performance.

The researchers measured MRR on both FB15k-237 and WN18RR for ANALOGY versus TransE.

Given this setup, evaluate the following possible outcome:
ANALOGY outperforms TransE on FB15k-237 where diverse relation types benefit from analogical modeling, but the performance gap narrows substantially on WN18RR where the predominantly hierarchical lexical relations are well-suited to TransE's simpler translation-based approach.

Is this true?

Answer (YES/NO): NO